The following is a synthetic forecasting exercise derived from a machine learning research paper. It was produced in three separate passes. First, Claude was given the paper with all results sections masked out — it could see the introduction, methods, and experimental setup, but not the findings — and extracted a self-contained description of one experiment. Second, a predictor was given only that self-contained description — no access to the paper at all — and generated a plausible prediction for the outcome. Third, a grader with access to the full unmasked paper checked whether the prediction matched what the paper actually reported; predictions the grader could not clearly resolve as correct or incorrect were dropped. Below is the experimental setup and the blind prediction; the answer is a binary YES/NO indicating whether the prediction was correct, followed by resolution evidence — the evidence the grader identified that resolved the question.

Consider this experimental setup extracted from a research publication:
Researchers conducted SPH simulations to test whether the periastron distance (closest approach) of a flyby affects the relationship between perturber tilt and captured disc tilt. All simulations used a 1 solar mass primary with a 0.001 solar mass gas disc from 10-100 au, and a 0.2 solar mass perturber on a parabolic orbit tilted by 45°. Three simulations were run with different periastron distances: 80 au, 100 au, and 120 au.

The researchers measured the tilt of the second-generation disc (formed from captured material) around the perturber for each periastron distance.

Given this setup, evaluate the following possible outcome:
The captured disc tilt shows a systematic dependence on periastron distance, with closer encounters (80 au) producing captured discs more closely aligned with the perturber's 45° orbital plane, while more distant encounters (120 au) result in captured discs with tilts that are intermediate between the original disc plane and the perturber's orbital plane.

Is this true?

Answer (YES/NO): NO